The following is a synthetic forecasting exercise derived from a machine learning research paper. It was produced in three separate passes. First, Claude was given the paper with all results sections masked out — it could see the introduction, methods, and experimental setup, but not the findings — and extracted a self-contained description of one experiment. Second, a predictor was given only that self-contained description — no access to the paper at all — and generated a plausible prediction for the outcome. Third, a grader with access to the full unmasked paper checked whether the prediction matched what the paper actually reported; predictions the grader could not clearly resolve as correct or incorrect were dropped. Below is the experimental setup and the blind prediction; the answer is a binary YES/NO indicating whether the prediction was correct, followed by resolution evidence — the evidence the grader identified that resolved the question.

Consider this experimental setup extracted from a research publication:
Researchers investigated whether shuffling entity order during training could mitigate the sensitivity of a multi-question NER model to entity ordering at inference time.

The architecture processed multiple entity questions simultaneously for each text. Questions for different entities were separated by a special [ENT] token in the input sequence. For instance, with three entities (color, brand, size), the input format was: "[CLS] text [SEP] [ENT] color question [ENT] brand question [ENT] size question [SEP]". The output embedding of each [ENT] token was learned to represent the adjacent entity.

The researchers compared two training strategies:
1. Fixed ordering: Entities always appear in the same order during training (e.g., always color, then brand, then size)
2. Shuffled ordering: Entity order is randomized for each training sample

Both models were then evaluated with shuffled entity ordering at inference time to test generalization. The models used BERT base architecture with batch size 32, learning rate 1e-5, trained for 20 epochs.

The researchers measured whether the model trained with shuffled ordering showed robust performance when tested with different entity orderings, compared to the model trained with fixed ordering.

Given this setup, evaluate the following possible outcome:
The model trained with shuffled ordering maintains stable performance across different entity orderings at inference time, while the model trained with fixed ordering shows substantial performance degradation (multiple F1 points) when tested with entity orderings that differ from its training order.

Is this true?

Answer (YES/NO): YES